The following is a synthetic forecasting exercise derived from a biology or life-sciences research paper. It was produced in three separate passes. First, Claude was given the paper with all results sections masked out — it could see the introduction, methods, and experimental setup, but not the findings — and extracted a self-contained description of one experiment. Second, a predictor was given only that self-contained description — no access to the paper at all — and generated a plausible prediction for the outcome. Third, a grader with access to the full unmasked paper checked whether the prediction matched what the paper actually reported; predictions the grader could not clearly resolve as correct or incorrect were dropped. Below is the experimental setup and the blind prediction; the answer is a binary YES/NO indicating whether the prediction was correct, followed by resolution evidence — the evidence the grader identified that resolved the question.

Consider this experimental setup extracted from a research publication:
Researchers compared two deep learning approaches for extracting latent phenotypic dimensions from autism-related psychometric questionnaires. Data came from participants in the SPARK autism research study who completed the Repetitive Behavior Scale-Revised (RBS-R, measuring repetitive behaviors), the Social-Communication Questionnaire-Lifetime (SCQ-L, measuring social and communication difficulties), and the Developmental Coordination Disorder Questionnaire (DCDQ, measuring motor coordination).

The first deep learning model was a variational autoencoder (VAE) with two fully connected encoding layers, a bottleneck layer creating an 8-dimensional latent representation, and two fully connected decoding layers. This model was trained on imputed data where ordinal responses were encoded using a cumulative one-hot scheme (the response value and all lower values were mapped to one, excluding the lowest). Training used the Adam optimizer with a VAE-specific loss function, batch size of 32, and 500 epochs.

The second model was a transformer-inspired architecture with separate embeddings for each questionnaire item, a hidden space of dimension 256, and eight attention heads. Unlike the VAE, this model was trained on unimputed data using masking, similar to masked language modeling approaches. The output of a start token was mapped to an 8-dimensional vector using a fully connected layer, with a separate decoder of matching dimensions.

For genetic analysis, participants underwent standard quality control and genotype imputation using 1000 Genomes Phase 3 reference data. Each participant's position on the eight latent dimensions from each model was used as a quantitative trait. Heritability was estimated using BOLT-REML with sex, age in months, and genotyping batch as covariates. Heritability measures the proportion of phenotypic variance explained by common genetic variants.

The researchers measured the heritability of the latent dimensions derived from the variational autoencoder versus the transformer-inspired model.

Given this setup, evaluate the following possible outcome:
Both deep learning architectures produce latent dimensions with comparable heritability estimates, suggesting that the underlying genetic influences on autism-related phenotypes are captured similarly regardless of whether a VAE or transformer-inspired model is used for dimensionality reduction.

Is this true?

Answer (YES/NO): NO